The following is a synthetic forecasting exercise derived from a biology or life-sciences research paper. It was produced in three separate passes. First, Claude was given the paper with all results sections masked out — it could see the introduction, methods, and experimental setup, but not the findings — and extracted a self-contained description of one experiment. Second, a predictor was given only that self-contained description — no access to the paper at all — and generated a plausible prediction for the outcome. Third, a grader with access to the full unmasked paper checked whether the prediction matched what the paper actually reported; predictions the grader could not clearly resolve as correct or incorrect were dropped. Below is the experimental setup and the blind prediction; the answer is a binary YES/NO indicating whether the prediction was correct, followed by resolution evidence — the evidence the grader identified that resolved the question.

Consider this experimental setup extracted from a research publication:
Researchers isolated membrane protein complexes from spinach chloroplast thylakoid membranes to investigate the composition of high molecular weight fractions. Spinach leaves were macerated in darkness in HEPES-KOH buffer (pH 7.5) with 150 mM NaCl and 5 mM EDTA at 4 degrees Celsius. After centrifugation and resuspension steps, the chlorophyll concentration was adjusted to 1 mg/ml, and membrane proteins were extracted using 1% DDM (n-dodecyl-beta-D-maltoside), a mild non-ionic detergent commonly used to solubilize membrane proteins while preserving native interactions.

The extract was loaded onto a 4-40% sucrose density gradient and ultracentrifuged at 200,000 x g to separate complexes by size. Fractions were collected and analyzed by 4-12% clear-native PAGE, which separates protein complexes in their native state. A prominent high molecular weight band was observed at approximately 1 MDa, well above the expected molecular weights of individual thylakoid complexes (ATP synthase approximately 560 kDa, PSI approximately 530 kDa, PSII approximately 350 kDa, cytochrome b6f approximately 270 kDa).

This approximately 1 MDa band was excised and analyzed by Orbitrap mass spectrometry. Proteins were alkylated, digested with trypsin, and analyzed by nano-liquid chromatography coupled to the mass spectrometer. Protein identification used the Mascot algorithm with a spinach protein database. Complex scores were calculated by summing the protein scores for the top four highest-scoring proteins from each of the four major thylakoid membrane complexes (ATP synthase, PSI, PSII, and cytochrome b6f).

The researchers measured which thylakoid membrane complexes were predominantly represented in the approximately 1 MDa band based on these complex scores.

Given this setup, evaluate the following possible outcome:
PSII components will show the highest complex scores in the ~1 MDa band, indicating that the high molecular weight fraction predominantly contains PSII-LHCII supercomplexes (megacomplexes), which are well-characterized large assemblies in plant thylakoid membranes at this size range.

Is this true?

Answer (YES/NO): NO